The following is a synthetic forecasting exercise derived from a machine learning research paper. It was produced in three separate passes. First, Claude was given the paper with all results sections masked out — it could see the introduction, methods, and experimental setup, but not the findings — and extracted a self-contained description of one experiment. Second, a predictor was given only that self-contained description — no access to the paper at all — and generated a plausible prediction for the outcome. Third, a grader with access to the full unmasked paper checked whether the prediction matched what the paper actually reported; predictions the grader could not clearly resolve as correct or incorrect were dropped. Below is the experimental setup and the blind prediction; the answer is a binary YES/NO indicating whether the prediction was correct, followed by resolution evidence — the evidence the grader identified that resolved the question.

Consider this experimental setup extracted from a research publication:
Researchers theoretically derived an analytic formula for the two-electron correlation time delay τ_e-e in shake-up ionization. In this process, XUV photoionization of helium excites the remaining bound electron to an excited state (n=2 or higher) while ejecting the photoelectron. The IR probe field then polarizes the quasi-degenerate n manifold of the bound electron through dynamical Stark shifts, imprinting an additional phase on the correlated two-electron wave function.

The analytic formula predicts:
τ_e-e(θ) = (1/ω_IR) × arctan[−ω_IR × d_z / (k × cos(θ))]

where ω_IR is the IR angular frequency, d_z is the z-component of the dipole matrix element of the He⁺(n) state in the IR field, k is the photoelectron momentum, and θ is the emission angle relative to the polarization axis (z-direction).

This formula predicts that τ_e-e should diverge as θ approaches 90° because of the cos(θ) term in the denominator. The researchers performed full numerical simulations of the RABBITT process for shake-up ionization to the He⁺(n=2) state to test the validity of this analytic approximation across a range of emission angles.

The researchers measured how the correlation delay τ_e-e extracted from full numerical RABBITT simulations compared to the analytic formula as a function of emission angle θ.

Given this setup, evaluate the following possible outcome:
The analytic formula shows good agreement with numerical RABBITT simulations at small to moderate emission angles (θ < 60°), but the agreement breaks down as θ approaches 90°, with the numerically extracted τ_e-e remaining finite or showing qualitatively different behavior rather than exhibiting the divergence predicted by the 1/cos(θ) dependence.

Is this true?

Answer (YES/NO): NO